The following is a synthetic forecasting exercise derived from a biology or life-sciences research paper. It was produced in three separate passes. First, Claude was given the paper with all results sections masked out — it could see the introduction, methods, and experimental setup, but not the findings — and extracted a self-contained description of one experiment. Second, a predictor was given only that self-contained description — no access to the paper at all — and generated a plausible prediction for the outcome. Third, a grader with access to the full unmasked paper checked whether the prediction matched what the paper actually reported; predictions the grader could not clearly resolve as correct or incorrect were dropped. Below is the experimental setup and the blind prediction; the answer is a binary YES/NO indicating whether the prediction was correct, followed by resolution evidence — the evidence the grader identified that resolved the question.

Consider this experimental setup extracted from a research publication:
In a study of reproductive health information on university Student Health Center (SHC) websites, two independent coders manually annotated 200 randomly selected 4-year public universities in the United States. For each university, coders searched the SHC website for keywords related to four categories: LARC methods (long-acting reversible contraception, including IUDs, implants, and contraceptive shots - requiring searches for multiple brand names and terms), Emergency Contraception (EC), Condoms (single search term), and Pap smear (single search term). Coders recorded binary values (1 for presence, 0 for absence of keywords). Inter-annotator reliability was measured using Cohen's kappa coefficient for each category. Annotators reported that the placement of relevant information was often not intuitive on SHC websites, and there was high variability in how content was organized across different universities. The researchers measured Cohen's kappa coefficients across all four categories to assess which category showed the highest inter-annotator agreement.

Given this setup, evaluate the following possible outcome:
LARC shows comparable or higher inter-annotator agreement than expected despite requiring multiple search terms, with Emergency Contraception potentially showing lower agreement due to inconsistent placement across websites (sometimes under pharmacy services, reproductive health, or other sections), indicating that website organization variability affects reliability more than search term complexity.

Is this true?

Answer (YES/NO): NO